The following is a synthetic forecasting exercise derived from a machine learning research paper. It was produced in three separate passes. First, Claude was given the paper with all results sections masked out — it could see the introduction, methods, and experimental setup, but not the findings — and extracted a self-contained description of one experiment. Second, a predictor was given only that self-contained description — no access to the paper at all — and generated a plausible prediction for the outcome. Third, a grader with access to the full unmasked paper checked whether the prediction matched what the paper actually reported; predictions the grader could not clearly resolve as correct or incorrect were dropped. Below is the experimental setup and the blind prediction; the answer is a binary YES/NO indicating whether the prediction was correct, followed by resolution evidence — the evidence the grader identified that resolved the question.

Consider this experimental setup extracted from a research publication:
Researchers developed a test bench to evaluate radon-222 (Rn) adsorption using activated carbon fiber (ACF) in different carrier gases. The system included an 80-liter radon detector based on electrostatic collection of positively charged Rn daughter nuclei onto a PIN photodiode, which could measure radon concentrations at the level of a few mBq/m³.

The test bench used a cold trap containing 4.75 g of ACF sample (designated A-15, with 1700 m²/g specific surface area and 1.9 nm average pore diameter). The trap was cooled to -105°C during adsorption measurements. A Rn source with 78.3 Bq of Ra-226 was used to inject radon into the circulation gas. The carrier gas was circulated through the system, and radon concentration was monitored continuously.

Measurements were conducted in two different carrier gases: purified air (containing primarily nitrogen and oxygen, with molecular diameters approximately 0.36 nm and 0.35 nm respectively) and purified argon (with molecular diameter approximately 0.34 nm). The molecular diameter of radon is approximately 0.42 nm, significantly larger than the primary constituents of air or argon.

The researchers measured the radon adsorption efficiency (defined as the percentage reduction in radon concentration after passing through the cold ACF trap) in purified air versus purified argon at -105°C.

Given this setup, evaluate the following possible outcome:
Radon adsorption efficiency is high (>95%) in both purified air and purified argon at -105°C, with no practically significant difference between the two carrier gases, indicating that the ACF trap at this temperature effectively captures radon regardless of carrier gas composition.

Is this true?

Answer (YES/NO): YES